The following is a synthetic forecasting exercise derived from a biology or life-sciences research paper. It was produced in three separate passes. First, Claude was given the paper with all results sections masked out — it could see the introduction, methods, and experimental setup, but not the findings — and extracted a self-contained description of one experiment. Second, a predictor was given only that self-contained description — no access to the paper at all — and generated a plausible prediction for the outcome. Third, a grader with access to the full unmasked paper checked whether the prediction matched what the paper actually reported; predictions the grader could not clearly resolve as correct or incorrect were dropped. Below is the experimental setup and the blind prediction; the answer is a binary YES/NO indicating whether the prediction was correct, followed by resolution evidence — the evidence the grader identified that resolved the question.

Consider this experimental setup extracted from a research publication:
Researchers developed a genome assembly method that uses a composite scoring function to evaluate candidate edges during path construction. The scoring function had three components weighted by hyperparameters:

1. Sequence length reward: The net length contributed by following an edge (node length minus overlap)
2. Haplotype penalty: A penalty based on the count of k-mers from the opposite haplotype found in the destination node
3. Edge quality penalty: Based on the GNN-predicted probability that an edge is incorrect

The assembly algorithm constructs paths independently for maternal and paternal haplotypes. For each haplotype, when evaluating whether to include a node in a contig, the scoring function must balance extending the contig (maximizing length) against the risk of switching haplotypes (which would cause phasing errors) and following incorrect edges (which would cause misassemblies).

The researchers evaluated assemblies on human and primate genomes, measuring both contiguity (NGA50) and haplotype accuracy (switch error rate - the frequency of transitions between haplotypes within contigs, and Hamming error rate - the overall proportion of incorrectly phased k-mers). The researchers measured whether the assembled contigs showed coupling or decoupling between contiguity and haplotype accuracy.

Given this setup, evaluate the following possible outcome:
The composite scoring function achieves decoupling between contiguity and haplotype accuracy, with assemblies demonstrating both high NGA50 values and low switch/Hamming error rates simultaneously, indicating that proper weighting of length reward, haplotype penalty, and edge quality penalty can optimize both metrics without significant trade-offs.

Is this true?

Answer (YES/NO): NO